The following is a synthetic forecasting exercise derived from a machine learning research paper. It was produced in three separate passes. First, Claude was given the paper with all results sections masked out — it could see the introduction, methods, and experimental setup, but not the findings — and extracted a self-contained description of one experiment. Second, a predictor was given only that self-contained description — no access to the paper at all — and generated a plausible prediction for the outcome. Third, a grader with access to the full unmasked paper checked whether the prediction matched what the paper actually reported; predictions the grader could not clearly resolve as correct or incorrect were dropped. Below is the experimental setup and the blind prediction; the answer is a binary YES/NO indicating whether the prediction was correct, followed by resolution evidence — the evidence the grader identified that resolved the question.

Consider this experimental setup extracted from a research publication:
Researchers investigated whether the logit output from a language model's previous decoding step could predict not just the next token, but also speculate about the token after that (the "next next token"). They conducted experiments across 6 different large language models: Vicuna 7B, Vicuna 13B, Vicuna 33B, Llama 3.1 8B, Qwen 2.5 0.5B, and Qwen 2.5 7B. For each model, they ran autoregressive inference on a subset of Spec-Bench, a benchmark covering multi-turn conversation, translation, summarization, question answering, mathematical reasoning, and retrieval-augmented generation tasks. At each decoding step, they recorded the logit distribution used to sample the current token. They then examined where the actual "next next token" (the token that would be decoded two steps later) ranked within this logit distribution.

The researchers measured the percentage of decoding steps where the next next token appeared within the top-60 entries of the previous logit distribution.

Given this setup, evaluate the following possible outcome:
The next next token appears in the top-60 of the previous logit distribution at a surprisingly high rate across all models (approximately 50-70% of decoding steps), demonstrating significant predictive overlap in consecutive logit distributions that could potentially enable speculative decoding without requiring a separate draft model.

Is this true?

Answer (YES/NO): YES